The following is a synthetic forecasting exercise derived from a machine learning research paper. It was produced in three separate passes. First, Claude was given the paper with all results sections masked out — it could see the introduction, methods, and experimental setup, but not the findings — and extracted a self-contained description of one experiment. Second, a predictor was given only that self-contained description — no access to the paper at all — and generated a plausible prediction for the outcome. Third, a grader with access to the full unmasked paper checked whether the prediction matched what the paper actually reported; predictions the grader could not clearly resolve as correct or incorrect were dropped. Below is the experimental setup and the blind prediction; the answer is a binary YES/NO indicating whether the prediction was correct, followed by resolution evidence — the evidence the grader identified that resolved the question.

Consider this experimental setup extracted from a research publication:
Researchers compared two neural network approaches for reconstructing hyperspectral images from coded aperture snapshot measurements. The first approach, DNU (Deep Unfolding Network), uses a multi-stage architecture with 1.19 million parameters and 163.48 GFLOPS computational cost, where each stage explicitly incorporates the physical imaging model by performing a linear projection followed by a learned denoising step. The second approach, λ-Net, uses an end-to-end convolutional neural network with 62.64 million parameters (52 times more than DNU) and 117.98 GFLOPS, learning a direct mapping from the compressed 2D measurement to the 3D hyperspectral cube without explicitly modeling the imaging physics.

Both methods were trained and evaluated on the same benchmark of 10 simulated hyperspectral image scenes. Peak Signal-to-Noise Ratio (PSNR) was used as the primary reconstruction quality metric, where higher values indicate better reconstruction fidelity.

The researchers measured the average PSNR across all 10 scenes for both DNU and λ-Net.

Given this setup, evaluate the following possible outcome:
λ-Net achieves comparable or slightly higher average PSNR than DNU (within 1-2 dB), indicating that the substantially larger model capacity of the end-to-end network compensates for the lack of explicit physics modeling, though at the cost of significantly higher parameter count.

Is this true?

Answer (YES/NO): NO